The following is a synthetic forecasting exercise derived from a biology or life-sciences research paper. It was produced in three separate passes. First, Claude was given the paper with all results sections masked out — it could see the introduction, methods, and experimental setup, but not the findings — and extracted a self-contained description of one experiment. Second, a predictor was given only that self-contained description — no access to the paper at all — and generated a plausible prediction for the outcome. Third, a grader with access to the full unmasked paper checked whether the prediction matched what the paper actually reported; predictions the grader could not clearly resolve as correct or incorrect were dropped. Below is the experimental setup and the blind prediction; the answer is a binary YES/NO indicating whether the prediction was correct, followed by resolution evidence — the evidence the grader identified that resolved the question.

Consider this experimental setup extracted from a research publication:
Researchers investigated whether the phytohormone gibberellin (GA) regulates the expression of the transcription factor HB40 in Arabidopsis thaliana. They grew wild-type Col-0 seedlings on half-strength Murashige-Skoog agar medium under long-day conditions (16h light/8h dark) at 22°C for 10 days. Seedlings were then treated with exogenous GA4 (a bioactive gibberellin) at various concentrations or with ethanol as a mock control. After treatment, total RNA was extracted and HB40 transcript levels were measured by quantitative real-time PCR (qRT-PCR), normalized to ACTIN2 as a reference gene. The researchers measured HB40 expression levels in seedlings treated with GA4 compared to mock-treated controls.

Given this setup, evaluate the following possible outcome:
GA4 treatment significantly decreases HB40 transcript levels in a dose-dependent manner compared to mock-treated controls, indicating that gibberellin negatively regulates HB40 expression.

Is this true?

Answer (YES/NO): NO